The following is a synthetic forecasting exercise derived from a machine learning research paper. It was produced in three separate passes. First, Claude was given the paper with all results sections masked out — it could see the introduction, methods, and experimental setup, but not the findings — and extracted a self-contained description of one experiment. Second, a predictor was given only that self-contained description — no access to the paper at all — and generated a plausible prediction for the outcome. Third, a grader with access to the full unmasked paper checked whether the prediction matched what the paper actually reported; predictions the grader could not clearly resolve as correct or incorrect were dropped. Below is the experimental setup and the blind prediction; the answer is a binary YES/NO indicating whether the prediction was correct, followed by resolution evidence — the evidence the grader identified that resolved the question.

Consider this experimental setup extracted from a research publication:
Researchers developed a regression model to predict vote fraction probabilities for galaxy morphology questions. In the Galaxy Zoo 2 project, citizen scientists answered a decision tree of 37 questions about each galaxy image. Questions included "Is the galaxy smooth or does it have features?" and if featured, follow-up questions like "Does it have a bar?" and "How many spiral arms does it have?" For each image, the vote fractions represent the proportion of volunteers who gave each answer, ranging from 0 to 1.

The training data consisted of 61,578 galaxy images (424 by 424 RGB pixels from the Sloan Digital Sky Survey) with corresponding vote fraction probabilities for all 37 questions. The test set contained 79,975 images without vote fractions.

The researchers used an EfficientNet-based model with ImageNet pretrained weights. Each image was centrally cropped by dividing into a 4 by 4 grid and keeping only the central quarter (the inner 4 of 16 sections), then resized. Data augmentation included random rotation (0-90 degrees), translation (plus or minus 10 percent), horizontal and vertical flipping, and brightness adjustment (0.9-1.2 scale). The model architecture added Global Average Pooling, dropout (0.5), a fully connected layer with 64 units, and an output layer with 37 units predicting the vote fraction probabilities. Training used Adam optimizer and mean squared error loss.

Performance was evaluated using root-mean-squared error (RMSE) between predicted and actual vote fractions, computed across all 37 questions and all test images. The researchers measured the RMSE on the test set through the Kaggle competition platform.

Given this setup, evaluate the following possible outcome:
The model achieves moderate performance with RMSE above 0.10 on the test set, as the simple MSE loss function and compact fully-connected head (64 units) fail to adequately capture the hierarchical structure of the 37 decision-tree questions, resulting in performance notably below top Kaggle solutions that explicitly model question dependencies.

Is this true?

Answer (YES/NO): NO